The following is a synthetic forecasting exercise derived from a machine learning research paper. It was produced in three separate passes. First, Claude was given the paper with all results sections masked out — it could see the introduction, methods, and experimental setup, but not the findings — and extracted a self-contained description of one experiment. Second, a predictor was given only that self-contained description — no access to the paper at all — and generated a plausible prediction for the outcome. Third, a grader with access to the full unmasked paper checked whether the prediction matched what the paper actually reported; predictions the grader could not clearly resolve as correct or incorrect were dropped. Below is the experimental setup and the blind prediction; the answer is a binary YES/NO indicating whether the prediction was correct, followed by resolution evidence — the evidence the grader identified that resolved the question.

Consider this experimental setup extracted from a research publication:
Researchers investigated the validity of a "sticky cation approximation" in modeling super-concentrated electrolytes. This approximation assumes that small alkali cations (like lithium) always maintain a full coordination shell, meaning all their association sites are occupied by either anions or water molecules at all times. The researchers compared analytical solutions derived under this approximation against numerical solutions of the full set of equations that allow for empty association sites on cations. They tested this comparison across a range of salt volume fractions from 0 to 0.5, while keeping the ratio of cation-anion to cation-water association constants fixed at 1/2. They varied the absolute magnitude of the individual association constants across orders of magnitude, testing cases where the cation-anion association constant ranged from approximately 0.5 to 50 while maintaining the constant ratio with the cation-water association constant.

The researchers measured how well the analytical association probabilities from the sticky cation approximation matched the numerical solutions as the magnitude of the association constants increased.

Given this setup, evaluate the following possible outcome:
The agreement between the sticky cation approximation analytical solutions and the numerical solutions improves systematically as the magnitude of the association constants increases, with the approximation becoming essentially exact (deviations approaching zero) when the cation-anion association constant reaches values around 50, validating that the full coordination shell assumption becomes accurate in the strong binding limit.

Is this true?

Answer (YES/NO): NO